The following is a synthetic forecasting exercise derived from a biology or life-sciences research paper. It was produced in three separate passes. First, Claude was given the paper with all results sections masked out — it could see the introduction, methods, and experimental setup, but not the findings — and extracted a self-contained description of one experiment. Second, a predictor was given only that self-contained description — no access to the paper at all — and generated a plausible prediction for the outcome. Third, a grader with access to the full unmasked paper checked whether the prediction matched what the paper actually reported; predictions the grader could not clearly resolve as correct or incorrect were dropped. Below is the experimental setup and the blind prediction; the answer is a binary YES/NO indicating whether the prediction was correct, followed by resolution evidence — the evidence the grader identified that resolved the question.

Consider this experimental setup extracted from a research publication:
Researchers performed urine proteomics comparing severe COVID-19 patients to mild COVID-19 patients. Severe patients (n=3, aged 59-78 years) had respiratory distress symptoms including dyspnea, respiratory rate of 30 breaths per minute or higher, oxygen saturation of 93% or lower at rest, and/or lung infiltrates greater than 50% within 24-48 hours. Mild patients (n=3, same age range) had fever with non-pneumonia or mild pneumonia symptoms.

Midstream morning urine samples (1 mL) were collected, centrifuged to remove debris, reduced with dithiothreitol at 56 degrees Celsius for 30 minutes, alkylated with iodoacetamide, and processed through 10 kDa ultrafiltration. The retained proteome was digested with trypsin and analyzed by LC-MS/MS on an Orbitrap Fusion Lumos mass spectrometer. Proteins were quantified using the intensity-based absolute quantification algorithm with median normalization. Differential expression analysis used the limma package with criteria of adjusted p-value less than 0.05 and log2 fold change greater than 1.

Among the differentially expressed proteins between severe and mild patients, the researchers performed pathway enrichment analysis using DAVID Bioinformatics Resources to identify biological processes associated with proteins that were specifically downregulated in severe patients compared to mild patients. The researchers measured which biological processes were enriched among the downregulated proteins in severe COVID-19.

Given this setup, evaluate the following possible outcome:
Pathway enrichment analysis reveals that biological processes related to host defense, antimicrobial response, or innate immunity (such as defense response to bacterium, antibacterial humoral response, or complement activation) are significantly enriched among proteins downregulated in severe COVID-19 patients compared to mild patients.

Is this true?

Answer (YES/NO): NO